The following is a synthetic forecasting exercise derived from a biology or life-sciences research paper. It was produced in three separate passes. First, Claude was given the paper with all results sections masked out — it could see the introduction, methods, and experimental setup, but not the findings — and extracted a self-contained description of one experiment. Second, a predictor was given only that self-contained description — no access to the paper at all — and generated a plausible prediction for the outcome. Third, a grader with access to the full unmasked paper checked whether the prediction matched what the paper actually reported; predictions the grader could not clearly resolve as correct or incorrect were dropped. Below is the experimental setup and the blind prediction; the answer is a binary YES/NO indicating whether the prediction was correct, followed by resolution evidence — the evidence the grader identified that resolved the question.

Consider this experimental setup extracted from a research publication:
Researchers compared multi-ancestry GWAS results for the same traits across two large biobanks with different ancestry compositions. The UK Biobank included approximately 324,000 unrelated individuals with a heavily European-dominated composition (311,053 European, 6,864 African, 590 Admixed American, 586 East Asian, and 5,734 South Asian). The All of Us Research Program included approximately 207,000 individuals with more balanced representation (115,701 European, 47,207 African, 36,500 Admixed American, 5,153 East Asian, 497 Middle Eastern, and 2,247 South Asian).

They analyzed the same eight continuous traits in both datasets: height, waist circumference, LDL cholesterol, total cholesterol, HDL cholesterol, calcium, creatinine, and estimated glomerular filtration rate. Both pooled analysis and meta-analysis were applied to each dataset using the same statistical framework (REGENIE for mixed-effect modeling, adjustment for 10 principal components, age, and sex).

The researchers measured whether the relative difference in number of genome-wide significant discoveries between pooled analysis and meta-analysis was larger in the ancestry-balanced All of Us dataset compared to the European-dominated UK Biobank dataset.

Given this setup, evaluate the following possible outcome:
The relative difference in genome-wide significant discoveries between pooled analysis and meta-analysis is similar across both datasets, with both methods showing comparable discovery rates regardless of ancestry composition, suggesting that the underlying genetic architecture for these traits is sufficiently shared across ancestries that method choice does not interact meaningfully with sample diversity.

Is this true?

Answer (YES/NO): NO